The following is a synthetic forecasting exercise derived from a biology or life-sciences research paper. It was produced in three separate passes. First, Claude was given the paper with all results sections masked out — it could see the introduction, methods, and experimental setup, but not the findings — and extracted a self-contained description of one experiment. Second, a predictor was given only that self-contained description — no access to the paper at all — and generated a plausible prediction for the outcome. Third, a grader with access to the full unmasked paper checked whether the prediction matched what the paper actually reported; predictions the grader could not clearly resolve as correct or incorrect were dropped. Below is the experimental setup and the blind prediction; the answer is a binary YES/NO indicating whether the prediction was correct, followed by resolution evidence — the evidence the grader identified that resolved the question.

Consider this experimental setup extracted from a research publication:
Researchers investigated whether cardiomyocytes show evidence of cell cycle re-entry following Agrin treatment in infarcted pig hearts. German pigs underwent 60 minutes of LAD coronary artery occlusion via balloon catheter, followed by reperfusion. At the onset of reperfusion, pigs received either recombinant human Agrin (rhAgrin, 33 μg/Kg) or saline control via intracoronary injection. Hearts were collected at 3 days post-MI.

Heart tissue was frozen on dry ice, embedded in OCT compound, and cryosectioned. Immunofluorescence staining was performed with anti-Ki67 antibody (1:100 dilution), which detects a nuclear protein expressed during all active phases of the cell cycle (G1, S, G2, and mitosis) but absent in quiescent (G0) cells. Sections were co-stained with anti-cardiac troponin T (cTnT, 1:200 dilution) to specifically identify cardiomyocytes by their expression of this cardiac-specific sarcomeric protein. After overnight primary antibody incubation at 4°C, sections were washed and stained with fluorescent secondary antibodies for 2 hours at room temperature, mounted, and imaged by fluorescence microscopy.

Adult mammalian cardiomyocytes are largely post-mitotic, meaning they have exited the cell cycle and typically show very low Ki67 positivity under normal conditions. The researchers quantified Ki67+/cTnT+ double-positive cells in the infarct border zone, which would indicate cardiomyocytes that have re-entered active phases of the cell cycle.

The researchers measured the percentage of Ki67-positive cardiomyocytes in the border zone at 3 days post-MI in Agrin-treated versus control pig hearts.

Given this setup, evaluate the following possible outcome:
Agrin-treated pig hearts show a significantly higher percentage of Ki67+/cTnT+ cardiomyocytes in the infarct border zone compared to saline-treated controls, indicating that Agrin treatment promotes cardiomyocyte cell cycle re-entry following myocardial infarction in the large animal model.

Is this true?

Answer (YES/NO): YES